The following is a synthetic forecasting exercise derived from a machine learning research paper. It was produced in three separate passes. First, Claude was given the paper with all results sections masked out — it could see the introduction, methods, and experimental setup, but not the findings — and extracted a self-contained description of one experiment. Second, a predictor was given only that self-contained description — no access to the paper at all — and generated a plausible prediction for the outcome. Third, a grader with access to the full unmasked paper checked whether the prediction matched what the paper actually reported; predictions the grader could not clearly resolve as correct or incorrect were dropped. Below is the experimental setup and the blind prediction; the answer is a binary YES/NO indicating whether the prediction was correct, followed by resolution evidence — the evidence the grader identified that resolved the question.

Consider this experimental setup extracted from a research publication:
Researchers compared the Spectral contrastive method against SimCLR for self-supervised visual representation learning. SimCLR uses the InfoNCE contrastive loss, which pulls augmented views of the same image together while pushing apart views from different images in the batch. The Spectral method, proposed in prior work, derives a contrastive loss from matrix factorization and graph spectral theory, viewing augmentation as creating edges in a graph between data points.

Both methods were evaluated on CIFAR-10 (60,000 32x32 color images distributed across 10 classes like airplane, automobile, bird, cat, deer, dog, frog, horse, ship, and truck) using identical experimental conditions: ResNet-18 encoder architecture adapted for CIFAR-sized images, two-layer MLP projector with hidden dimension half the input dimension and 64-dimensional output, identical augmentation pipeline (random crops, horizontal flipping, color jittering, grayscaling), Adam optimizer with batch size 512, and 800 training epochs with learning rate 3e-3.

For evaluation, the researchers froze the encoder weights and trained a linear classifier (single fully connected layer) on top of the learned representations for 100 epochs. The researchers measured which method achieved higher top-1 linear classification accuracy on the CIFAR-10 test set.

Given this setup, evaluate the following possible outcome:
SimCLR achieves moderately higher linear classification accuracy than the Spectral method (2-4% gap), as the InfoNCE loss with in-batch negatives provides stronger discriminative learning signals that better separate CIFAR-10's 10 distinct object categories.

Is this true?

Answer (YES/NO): NO